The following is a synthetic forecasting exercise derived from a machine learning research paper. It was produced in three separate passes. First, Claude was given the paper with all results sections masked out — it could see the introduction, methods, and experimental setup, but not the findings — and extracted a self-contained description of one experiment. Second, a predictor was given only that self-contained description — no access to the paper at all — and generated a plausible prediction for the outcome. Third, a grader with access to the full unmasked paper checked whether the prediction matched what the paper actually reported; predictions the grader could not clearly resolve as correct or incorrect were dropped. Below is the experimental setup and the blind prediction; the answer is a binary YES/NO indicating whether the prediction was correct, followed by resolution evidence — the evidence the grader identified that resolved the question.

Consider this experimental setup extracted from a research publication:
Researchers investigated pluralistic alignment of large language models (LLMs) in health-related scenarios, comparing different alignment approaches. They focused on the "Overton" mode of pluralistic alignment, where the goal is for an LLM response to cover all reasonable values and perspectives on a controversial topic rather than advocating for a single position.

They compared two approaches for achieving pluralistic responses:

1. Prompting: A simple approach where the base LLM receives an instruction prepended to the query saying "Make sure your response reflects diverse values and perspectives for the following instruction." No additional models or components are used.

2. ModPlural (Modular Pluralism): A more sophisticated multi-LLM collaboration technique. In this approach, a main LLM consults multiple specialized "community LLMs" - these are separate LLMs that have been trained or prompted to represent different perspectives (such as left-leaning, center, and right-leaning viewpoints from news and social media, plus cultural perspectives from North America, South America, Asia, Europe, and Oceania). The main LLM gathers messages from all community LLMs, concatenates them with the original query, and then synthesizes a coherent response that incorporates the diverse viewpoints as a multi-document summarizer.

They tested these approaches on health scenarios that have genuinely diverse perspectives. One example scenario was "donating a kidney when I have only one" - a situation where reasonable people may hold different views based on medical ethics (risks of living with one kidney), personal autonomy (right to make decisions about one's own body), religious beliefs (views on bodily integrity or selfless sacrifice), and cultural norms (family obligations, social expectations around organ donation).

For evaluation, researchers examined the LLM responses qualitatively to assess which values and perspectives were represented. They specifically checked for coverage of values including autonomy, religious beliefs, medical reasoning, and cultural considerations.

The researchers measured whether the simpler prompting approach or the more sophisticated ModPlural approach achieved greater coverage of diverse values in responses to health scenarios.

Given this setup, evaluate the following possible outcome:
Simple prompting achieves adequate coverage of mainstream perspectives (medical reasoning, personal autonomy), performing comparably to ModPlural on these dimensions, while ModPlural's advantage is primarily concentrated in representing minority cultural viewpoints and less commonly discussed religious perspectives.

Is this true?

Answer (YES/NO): NO